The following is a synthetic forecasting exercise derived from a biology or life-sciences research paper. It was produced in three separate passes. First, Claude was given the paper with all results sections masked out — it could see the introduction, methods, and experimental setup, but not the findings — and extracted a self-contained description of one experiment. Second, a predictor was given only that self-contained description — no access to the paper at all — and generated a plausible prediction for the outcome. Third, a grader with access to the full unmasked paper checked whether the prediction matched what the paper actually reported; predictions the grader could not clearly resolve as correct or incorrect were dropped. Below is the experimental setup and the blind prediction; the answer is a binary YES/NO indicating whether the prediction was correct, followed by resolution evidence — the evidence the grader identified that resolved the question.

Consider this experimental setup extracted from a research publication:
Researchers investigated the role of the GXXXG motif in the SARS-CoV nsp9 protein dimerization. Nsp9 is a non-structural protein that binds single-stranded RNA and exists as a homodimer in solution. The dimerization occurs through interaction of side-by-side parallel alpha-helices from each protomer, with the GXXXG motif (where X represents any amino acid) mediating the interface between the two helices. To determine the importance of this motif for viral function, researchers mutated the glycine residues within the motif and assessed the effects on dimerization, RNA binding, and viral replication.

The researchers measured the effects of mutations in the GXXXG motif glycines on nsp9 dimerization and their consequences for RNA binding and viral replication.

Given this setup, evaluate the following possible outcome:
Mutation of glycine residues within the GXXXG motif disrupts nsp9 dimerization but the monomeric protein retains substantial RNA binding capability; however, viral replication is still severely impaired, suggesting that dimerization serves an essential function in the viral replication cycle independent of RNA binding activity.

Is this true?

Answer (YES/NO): NO